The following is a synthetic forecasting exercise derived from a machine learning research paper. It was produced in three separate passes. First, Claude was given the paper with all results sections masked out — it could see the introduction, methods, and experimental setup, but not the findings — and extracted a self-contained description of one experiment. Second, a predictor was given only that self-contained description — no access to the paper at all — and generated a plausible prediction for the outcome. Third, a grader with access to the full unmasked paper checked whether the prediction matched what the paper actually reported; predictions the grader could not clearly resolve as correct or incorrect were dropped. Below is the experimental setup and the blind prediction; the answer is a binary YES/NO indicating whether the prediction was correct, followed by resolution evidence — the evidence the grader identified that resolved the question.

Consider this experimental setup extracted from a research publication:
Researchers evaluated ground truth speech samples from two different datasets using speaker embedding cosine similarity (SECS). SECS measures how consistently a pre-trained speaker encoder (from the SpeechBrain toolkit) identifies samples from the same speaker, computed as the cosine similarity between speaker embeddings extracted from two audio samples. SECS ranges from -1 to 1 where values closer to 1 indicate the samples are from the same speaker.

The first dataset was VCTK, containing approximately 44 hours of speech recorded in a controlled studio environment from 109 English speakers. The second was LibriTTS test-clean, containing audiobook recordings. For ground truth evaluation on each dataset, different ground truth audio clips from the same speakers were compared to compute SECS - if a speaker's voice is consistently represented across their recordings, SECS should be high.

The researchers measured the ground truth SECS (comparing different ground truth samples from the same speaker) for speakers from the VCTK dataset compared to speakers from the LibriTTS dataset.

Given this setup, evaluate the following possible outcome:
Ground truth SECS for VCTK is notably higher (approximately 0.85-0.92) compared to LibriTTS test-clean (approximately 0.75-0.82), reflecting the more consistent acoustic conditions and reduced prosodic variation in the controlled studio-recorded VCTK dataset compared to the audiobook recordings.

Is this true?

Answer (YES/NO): NO